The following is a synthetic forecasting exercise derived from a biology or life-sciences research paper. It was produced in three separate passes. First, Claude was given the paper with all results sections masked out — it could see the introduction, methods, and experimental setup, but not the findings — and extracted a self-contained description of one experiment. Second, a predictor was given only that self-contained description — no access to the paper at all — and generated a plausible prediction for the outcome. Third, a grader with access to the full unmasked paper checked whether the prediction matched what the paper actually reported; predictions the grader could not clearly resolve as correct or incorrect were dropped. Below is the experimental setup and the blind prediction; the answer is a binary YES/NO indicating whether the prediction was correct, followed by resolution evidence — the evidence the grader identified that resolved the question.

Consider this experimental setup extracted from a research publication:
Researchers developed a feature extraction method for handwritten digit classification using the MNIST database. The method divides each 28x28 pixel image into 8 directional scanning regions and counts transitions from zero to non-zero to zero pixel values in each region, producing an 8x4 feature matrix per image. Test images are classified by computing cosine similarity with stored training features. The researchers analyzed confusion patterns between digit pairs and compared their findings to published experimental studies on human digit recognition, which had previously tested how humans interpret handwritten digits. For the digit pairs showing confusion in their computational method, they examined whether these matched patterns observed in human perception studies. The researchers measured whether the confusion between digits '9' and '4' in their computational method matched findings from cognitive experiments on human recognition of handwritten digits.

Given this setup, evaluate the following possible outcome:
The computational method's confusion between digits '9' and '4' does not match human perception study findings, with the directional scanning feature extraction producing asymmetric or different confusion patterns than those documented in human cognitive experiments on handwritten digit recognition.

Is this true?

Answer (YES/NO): NO